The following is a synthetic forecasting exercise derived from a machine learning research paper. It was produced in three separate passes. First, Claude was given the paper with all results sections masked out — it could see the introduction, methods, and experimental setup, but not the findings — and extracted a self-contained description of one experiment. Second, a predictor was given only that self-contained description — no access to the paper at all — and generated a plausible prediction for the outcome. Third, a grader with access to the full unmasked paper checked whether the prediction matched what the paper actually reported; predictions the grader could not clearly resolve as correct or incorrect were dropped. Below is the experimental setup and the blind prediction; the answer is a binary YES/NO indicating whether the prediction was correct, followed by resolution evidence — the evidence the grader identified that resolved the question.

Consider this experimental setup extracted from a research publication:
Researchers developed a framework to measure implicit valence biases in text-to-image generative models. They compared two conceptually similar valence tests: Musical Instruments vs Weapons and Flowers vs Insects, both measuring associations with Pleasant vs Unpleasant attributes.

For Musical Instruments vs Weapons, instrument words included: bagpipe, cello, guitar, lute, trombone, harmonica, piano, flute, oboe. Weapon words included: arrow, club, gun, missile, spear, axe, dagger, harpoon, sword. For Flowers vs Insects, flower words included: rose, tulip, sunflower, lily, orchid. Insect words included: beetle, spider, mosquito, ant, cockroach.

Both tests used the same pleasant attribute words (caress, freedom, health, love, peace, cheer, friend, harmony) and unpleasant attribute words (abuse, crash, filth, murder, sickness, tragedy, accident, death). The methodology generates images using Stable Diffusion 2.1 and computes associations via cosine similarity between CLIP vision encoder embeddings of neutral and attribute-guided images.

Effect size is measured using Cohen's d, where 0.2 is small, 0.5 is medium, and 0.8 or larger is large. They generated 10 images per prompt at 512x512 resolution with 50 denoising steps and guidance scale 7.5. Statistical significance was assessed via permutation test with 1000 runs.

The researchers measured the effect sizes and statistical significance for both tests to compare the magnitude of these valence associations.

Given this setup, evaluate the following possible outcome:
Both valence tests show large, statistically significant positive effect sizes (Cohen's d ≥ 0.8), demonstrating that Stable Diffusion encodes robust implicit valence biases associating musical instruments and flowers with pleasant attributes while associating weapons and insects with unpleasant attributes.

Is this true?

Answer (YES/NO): NO